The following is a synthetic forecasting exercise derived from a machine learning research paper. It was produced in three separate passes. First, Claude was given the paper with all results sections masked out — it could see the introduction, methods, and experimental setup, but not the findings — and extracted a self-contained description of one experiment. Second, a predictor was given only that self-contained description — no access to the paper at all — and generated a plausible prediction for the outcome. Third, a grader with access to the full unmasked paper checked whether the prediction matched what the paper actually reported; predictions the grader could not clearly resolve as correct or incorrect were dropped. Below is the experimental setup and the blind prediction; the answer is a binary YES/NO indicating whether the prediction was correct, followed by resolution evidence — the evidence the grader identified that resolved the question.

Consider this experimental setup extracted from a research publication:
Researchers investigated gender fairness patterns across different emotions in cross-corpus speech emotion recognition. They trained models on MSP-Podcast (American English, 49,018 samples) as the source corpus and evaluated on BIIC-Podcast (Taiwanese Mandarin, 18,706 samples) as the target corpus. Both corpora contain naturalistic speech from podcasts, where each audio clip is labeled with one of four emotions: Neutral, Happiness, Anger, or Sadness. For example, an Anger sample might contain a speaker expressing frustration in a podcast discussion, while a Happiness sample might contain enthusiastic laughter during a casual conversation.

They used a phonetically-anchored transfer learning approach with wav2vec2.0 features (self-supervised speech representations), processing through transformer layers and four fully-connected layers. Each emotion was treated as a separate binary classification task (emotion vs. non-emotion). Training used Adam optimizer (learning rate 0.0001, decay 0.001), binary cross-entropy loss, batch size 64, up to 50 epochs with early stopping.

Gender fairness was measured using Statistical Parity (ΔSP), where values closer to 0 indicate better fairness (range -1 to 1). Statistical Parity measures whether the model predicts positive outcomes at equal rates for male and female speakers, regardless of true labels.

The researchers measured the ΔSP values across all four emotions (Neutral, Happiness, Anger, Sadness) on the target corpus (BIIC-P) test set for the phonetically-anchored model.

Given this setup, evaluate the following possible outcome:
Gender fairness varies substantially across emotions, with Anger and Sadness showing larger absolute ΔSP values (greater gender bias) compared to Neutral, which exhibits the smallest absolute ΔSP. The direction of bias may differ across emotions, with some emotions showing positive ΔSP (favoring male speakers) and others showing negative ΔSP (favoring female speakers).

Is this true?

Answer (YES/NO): NO